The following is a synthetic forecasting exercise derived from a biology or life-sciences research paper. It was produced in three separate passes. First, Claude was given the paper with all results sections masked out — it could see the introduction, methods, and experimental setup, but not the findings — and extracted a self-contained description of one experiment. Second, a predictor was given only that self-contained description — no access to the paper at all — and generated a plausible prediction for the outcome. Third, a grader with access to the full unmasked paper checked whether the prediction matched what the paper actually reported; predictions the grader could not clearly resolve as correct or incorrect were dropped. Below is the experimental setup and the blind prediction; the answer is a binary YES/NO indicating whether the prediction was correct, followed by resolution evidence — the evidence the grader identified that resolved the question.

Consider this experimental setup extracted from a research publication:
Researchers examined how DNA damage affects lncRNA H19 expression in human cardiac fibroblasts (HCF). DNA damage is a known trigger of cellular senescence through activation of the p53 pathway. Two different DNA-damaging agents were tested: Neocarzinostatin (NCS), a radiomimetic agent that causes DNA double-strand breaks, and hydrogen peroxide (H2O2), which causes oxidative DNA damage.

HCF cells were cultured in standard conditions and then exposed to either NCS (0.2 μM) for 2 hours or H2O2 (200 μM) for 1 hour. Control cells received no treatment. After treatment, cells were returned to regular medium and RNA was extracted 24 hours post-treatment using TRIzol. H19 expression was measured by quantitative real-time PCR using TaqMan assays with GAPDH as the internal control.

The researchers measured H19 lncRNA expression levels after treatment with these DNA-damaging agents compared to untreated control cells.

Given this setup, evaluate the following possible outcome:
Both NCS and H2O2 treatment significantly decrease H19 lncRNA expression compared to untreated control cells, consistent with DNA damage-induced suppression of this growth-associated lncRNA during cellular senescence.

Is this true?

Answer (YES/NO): YES